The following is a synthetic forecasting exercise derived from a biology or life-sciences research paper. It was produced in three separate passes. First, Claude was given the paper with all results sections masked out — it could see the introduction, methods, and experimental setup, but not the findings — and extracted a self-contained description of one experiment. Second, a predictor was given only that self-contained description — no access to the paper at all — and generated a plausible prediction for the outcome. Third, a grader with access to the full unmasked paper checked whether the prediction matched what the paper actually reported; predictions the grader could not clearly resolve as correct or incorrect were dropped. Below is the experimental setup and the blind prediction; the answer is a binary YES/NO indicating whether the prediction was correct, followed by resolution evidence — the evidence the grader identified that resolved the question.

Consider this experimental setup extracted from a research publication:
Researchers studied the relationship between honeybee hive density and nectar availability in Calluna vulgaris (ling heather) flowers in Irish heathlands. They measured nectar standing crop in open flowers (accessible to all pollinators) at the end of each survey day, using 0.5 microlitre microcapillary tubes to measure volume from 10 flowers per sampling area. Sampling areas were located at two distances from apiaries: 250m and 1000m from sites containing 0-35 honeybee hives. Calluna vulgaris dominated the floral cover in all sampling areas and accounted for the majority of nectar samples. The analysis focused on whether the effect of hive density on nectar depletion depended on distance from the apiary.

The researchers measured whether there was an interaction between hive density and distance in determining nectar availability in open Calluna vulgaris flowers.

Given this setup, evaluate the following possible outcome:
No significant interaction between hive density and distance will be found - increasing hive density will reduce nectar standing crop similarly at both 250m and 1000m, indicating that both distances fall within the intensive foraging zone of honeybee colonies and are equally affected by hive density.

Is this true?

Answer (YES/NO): NO